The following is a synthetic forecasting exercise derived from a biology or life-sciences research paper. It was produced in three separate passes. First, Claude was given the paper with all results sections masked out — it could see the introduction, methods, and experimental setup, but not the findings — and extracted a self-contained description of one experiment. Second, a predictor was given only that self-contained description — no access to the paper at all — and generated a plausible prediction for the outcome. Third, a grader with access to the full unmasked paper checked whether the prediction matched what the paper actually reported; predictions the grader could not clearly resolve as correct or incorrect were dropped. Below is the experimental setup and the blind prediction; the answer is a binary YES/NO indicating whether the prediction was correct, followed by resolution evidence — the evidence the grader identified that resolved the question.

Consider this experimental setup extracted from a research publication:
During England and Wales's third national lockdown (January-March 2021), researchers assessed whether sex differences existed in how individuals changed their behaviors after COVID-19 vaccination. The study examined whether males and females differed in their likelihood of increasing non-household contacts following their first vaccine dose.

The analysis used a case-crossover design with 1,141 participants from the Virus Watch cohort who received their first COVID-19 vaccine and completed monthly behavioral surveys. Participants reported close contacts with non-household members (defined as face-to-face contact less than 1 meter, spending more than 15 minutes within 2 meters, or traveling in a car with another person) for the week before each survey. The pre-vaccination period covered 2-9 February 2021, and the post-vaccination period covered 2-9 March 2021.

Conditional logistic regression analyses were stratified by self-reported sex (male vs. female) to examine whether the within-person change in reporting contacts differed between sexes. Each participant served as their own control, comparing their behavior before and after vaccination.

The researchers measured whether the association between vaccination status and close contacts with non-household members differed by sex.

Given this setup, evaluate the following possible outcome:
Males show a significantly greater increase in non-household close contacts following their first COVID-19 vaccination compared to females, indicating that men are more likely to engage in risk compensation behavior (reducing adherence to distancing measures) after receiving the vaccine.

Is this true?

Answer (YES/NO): NO